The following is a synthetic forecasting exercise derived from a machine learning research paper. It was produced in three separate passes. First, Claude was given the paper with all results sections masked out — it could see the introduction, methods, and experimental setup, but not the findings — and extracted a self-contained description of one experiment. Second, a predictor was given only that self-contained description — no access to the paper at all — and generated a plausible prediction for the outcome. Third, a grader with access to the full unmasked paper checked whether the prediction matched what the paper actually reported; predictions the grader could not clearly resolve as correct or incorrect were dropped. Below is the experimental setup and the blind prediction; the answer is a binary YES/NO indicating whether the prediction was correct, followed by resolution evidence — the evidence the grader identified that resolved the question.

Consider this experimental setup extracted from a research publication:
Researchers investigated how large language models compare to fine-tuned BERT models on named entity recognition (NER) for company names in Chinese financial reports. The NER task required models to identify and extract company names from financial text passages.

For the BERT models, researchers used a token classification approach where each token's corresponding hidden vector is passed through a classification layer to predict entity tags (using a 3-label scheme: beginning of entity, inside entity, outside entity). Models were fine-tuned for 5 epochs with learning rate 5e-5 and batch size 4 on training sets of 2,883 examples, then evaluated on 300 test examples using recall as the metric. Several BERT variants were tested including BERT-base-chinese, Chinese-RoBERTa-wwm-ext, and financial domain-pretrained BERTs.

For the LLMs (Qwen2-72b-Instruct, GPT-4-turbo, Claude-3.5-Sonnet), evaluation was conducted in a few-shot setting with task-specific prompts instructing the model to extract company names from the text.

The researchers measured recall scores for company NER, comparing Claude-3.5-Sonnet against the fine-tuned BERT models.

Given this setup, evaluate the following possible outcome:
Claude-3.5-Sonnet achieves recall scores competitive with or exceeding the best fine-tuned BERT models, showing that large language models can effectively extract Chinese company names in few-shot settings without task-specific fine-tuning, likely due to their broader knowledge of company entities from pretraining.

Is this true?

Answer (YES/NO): YES